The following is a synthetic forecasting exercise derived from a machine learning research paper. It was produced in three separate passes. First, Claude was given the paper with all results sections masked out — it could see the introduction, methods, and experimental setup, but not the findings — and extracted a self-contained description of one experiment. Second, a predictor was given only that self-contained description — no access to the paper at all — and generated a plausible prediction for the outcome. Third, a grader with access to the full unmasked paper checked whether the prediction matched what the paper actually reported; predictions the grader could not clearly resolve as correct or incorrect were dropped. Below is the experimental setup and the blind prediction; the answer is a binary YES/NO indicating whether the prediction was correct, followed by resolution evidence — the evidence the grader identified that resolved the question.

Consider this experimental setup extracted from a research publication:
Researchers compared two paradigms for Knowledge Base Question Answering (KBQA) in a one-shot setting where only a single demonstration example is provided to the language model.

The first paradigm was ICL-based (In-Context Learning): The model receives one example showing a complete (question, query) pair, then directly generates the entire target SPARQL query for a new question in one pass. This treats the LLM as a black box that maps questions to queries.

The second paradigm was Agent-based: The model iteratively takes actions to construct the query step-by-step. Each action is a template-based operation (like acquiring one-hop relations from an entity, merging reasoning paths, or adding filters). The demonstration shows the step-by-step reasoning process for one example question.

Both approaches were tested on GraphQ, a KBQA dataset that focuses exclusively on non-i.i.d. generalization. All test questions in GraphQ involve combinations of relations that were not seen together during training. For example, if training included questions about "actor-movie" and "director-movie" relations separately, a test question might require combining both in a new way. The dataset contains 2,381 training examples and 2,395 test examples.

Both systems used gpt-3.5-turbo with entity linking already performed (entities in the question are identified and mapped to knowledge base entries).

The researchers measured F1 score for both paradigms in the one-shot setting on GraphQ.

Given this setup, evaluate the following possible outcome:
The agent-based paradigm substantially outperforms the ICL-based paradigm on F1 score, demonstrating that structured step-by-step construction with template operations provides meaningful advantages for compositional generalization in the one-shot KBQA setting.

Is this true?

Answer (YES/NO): YES